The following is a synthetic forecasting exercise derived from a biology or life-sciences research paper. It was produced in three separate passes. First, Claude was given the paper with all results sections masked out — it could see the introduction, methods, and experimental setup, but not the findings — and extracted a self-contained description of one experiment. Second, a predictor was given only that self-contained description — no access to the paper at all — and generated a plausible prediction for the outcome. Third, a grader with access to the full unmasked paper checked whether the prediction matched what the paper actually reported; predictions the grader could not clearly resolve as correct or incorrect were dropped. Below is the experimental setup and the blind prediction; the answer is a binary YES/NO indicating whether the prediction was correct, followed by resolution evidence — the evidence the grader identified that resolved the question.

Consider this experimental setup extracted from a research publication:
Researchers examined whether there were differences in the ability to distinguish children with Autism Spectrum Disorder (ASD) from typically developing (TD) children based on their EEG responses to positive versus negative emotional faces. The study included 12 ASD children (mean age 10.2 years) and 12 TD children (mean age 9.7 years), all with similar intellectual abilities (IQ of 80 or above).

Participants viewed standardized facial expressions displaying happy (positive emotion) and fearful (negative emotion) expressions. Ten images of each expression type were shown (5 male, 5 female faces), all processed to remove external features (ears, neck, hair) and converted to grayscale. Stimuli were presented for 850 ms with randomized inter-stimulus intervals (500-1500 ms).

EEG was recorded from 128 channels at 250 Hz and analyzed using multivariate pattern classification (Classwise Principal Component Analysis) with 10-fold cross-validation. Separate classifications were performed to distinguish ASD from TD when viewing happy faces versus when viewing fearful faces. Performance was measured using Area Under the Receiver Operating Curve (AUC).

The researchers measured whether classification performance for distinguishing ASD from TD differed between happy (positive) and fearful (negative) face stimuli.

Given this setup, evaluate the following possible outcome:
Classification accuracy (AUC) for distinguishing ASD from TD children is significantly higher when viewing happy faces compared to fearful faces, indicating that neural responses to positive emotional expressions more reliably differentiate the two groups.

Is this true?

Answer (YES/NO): NO